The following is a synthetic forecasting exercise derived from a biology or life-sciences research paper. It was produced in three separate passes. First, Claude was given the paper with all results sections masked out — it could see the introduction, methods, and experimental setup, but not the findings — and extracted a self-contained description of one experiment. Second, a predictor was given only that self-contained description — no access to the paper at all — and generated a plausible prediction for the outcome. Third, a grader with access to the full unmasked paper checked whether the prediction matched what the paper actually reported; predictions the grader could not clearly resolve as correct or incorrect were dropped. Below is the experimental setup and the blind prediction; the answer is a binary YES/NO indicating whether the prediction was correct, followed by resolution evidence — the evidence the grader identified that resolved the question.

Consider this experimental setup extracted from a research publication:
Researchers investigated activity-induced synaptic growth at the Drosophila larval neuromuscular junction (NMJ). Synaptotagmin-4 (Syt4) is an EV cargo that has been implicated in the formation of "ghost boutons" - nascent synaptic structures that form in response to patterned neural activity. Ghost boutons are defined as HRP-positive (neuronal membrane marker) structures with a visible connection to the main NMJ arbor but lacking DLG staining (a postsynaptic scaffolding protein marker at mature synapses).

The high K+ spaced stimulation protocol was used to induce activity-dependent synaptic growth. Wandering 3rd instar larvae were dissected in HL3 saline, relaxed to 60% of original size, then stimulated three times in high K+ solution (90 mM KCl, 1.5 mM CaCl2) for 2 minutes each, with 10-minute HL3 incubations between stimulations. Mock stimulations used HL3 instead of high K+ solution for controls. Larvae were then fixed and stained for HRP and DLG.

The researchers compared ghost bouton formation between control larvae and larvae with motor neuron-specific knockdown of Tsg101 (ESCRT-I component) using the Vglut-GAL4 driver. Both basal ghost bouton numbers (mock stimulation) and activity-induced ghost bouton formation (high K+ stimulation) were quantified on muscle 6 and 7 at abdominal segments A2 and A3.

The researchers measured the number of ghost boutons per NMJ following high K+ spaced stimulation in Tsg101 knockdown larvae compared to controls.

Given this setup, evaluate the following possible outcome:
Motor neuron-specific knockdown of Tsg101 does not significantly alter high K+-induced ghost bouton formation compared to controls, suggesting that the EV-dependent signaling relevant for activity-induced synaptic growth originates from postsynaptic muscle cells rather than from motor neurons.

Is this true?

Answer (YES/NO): NO